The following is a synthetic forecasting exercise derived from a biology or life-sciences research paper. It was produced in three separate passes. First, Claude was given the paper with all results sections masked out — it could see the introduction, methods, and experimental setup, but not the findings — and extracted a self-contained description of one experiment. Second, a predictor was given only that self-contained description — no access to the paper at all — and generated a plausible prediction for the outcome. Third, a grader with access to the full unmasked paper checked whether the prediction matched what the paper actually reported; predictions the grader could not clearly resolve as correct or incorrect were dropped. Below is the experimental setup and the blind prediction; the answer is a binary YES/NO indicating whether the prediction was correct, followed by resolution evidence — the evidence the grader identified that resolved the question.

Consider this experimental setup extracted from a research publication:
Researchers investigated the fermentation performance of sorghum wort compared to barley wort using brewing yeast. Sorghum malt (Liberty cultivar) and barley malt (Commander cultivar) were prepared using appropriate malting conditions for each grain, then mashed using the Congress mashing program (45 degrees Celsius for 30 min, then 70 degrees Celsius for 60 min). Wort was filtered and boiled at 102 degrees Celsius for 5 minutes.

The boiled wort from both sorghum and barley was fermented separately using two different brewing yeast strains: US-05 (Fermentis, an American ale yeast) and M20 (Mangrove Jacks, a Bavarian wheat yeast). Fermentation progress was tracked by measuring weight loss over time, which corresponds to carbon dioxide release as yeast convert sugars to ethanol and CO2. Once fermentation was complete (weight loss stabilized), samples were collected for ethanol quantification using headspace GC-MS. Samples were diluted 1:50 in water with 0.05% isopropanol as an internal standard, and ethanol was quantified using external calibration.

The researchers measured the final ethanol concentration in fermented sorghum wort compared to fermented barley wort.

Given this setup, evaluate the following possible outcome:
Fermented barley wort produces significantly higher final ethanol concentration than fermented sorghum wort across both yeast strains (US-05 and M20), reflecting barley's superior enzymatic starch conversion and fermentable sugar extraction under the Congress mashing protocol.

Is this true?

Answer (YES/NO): YES